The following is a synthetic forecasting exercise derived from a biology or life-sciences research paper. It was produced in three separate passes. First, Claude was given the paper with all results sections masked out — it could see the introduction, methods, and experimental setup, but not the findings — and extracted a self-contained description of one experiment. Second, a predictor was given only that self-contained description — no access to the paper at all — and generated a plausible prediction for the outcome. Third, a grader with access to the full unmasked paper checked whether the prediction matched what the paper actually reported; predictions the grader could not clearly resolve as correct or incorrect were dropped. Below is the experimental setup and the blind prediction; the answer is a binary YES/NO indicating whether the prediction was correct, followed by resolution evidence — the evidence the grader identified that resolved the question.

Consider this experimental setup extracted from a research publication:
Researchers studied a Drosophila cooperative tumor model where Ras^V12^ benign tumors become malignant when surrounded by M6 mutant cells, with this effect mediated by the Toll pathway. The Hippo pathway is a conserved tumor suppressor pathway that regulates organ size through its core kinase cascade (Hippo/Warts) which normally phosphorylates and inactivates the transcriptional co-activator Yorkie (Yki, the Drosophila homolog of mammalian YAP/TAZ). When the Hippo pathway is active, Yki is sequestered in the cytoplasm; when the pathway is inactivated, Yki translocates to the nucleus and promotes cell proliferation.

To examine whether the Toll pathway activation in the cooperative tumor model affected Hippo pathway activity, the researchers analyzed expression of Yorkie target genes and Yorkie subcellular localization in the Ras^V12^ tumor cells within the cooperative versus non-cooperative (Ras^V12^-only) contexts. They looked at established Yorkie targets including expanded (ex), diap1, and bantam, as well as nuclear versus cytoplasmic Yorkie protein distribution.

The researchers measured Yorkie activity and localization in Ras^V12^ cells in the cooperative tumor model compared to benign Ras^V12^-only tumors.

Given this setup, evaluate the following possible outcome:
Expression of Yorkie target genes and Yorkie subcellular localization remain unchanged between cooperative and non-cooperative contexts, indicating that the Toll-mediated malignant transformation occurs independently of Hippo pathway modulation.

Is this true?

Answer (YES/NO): NO